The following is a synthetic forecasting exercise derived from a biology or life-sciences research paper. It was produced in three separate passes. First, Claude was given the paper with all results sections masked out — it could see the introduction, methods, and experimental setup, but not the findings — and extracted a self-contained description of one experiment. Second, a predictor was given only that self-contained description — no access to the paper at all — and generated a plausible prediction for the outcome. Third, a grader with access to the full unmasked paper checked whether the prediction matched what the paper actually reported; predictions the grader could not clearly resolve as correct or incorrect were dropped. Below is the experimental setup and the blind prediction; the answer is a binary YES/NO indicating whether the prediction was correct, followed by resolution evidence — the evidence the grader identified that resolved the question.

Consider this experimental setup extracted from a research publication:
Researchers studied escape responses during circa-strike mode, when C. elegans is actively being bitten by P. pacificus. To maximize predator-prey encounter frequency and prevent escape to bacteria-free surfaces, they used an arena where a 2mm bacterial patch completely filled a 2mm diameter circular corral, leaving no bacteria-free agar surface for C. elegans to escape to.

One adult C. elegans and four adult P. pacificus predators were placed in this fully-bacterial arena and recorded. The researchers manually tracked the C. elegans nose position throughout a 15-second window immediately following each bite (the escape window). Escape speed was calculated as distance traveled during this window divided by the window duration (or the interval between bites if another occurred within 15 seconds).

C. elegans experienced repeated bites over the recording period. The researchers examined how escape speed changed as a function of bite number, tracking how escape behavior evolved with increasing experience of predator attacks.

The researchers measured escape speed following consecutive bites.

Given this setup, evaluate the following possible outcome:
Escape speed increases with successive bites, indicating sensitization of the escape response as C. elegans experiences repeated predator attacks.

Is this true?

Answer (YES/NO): NO